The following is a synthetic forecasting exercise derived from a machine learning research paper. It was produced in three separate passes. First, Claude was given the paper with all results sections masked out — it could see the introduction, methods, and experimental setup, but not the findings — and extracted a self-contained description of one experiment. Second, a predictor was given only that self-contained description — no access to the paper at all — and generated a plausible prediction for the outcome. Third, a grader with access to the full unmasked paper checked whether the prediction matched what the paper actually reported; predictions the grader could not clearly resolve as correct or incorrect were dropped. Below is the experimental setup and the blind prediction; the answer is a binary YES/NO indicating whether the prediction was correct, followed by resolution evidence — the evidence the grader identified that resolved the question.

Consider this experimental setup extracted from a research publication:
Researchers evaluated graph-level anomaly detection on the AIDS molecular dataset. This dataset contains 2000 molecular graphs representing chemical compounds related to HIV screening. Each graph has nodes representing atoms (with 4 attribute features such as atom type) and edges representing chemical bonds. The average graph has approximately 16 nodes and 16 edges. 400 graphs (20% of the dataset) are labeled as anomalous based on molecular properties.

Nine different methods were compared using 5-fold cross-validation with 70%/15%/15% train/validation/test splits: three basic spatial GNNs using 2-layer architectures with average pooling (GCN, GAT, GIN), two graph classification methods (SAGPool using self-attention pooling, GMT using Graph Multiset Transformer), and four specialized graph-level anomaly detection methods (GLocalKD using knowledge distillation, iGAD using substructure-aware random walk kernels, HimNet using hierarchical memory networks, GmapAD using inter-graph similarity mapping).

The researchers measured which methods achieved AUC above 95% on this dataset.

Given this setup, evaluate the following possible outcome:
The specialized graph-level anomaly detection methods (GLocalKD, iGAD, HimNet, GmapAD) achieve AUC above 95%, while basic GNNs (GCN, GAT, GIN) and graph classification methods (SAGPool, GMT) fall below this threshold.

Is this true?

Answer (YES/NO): NO